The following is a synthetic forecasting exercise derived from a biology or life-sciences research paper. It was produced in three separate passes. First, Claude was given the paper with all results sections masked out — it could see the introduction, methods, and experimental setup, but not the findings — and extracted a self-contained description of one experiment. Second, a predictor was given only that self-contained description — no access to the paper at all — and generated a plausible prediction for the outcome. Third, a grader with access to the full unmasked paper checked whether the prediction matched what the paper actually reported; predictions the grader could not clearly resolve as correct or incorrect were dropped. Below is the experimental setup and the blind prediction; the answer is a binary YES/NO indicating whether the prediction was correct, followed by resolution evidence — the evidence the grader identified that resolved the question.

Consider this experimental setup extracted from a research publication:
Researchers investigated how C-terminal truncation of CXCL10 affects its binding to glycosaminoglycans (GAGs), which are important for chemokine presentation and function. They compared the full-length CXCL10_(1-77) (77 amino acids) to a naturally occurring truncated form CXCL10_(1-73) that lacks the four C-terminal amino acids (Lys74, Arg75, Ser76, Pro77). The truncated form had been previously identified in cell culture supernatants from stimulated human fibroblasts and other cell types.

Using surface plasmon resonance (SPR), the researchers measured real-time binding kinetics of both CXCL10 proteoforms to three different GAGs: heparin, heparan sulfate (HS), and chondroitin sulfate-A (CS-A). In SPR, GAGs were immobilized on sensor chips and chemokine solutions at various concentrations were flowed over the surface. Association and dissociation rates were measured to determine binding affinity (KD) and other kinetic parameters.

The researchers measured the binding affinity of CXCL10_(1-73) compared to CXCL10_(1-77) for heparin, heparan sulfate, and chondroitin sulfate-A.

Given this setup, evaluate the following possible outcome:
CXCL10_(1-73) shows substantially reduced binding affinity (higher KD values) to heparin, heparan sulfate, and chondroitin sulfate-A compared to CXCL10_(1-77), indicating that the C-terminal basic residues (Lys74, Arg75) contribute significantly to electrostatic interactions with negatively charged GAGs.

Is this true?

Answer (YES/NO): YES